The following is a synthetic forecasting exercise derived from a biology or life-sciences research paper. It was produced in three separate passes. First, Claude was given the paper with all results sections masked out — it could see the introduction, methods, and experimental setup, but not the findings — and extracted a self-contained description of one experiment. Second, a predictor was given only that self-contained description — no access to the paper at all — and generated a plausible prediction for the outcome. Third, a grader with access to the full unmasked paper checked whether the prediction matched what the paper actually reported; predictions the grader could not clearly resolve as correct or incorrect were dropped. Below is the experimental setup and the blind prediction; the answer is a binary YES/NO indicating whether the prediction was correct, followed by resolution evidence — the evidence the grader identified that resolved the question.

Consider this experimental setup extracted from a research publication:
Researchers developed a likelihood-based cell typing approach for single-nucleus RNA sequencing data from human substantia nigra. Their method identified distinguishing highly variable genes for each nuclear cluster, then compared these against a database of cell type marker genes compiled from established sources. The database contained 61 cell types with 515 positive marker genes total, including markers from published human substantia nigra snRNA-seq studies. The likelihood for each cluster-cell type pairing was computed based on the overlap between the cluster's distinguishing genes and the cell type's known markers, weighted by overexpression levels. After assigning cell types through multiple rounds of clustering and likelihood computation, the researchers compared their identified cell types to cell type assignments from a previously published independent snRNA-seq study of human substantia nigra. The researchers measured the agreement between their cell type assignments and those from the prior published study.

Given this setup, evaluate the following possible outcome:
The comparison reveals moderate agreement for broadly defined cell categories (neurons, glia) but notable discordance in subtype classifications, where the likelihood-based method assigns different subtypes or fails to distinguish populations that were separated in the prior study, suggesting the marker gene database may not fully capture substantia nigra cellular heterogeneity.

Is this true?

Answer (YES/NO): NO